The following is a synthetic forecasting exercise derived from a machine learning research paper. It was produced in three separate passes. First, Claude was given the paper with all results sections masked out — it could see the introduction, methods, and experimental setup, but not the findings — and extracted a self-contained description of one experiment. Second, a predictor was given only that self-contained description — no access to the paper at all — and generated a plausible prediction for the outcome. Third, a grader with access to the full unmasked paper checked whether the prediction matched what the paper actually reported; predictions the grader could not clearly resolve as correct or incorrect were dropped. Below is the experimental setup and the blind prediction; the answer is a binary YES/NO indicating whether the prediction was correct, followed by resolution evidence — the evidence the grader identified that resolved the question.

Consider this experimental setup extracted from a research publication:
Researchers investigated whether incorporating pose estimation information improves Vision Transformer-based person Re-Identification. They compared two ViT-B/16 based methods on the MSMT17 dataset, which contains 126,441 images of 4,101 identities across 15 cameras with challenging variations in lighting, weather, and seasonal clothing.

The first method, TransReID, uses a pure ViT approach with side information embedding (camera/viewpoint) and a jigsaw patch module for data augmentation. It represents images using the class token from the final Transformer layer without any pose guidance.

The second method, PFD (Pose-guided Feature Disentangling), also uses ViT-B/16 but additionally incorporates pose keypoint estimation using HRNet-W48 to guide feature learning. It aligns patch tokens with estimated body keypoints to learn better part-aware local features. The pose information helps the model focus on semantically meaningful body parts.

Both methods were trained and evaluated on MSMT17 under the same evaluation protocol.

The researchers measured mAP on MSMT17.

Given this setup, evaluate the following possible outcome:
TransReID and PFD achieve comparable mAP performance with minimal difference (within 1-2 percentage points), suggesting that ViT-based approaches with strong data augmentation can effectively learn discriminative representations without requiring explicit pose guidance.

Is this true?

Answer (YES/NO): NO